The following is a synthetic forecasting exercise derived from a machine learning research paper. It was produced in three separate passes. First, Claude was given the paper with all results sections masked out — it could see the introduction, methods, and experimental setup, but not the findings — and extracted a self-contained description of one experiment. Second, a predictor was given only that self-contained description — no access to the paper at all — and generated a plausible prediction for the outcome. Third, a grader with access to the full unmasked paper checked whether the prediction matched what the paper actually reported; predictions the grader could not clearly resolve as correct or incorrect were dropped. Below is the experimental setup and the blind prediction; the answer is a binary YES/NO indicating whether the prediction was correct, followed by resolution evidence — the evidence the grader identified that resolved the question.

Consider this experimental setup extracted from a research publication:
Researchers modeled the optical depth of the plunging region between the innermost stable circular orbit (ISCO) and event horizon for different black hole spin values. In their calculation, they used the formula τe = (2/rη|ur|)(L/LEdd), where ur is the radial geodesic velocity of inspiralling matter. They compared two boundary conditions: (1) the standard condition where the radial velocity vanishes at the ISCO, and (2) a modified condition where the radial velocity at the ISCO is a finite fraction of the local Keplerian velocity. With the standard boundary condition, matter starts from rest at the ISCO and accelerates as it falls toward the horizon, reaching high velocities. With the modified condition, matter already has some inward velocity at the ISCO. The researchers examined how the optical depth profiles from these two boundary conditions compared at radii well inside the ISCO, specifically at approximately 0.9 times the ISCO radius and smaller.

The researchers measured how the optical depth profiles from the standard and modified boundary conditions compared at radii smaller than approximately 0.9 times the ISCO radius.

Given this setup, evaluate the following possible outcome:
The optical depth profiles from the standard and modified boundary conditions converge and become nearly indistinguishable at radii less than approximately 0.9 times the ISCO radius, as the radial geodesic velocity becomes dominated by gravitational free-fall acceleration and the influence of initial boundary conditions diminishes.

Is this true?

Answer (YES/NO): YES